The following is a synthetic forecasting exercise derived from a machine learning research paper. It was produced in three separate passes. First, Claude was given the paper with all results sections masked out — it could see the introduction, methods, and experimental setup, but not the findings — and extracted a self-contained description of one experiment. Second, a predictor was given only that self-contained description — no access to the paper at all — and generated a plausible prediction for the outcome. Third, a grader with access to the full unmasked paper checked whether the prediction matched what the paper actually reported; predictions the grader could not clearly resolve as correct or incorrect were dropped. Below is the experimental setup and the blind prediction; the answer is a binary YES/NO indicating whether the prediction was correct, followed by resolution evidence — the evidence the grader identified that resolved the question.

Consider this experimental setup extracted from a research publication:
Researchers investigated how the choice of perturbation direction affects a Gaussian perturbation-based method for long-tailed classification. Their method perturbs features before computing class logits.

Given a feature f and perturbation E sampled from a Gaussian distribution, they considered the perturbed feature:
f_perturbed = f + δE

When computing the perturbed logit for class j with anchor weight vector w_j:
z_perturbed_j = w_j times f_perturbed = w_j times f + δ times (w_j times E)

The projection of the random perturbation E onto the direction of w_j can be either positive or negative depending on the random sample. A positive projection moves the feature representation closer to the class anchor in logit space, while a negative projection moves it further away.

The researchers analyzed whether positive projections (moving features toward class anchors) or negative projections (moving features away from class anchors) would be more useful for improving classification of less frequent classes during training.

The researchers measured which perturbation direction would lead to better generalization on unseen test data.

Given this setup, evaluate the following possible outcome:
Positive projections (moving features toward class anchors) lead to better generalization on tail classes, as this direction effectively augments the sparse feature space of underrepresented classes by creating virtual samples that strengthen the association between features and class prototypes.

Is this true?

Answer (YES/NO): NO